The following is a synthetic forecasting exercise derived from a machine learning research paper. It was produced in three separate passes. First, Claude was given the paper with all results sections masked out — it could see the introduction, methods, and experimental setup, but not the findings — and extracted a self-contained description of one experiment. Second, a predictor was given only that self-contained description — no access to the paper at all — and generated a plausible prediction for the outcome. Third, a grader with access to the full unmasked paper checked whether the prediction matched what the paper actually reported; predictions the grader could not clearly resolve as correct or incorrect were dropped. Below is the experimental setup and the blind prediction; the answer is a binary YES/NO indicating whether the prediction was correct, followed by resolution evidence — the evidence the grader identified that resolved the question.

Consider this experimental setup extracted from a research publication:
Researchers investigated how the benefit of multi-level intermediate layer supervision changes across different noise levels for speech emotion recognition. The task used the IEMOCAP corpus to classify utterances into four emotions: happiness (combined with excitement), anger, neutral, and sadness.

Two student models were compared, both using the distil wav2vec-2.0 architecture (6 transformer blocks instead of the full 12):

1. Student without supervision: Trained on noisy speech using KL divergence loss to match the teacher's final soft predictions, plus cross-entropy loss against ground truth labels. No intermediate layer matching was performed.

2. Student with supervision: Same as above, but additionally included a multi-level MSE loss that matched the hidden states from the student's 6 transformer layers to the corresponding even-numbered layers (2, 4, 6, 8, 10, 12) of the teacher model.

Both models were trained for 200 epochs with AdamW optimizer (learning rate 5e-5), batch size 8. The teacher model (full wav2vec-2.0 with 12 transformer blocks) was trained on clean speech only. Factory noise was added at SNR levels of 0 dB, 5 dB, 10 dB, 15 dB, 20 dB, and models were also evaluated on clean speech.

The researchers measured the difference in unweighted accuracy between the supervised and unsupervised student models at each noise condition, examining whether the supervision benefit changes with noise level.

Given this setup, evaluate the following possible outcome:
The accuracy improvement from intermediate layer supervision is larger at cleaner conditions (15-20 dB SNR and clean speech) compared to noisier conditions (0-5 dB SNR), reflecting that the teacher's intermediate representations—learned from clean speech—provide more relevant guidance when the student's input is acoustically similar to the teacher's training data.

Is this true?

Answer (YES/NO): NO